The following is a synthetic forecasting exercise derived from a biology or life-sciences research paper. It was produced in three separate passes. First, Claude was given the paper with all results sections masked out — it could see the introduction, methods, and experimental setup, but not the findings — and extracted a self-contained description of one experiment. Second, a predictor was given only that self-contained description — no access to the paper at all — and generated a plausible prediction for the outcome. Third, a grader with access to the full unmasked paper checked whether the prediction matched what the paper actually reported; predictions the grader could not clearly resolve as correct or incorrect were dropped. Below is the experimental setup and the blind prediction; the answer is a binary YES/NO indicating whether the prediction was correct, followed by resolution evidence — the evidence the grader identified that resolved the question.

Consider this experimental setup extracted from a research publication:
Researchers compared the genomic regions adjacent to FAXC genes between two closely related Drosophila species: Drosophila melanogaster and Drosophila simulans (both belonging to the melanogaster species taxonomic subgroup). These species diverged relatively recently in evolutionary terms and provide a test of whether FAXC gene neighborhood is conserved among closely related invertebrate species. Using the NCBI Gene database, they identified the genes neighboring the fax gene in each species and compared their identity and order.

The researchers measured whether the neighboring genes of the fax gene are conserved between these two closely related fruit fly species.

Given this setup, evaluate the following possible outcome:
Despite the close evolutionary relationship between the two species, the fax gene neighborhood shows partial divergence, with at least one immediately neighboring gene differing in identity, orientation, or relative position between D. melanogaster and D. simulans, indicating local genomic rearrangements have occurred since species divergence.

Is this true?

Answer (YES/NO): NO